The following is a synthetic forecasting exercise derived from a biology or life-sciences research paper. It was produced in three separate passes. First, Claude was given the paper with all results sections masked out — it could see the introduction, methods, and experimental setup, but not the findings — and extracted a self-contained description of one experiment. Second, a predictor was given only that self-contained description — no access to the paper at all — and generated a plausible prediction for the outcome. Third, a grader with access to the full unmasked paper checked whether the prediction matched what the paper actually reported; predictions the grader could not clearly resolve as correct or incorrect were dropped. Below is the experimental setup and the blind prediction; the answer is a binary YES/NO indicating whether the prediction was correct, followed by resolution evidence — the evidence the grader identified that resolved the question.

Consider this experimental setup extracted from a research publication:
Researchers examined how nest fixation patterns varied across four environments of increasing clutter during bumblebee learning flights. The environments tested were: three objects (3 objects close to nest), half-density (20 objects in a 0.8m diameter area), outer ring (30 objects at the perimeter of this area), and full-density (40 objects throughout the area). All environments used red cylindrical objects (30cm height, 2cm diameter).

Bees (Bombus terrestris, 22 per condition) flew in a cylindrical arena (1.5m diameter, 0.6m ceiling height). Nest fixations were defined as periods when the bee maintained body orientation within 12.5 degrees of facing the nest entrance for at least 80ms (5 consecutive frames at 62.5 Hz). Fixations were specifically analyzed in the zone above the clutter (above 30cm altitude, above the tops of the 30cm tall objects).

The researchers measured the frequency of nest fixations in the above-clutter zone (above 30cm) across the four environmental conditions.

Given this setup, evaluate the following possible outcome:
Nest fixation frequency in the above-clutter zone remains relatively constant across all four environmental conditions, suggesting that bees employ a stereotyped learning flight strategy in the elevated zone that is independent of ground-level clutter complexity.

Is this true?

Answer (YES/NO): NO